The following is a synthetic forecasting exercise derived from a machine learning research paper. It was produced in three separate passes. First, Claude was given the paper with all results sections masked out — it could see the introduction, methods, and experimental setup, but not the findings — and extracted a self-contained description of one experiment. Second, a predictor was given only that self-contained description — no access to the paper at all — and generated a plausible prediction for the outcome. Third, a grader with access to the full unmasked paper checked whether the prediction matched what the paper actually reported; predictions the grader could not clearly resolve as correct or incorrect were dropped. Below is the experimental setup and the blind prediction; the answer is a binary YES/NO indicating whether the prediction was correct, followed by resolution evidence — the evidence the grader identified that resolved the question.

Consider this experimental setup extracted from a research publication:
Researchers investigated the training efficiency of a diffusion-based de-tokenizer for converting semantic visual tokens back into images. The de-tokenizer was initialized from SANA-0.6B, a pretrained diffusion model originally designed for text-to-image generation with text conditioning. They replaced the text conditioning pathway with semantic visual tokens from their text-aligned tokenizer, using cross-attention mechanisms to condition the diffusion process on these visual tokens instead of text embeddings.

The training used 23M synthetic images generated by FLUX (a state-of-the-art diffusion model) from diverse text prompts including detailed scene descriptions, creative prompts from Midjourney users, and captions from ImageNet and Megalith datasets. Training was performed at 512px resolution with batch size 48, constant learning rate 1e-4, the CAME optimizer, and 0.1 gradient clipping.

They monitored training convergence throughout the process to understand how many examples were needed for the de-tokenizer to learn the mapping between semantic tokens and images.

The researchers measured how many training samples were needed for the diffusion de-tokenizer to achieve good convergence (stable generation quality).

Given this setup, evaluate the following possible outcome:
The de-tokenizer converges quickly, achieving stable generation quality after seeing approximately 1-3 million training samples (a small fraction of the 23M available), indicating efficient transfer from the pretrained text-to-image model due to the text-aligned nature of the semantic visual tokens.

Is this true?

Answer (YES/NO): NO